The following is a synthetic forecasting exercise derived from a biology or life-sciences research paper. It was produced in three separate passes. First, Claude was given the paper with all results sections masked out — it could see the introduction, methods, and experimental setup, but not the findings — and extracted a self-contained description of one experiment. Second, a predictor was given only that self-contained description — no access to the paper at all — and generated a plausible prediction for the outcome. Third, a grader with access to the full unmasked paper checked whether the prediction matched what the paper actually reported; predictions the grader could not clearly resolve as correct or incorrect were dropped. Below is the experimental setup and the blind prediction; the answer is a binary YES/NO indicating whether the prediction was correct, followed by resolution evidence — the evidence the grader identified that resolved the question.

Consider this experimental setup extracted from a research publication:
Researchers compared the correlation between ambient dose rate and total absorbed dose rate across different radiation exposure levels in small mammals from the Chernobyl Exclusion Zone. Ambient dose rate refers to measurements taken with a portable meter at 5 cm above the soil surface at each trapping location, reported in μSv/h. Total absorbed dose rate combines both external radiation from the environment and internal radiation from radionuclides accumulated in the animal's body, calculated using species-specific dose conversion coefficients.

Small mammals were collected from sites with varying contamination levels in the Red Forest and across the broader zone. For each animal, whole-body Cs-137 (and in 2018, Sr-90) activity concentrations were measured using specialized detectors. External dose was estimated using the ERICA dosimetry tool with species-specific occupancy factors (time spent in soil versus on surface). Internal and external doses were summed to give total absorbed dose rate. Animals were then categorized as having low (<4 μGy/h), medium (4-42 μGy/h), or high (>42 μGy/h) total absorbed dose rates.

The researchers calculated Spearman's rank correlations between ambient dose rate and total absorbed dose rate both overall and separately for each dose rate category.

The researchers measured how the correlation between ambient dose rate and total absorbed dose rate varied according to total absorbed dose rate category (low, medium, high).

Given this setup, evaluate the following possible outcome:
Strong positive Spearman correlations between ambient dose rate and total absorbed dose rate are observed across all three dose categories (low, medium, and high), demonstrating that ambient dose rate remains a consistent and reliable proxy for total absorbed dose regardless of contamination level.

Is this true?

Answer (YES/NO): NO